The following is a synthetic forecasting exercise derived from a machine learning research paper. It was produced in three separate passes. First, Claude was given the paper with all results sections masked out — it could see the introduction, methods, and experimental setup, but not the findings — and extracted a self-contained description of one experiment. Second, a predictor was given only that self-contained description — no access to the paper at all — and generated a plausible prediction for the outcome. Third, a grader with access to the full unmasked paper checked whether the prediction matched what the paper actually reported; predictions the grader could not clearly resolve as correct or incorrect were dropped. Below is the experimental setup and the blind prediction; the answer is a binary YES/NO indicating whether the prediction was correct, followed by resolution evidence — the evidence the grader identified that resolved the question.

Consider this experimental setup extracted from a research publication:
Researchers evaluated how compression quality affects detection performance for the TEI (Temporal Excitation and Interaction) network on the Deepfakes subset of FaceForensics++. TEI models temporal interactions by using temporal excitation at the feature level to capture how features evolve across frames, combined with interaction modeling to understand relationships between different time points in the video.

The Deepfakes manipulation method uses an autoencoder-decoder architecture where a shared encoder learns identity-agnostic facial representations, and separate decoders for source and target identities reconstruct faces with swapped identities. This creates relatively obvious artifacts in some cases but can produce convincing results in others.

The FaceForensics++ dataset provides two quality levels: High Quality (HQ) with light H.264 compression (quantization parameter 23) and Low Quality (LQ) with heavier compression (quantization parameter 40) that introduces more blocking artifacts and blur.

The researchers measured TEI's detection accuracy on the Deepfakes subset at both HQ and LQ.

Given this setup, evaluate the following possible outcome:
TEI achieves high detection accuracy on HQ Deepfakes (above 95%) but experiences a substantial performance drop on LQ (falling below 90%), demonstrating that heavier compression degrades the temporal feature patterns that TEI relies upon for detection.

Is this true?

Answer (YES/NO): NO